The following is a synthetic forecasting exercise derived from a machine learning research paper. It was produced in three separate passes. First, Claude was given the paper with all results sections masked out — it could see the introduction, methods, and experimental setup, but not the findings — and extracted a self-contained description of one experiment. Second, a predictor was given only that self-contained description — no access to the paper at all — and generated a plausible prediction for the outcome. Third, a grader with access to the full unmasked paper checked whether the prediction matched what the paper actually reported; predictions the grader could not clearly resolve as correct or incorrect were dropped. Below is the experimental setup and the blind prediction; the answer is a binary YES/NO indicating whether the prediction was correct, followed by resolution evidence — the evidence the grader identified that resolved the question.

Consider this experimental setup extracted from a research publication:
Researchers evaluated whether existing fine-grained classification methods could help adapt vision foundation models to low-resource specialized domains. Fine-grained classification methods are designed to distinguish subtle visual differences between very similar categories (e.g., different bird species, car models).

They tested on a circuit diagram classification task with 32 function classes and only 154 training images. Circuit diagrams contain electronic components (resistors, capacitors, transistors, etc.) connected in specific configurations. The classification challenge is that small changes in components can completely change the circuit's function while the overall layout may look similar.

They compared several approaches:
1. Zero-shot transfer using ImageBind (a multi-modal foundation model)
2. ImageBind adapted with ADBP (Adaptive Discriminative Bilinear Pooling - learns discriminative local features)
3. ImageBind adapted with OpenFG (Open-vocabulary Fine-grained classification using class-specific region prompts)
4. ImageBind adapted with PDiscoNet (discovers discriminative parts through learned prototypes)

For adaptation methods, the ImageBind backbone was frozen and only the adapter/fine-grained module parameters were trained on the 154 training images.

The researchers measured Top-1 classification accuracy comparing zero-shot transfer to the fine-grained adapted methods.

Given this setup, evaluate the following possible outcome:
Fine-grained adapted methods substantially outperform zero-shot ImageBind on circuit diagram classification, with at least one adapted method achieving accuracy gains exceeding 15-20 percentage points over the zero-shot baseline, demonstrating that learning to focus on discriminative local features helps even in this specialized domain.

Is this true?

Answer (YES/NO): NO